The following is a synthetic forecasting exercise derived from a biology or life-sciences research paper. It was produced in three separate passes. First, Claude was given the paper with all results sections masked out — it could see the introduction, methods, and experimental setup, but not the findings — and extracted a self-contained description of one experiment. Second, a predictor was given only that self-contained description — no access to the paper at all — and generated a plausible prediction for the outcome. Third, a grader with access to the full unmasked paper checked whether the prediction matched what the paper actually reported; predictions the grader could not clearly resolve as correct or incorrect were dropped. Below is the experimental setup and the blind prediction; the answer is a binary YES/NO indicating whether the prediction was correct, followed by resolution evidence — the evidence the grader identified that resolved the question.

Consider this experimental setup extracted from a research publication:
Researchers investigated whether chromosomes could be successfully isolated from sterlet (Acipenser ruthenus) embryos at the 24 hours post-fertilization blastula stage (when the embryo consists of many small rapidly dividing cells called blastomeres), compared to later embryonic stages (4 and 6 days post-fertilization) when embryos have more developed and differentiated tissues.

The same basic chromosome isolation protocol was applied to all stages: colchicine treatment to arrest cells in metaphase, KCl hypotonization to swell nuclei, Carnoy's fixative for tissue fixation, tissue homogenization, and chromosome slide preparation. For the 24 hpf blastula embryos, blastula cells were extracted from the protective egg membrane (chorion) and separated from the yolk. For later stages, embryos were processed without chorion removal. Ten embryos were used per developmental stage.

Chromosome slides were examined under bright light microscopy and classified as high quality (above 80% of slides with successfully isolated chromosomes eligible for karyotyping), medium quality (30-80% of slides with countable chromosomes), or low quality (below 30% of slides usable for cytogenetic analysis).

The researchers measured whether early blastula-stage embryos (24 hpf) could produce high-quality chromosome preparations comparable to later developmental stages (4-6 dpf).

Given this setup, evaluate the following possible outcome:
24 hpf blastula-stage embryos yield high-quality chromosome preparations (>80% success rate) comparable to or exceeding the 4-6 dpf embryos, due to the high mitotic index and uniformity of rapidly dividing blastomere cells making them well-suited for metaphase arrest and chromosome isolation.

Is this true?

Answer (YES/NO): NO